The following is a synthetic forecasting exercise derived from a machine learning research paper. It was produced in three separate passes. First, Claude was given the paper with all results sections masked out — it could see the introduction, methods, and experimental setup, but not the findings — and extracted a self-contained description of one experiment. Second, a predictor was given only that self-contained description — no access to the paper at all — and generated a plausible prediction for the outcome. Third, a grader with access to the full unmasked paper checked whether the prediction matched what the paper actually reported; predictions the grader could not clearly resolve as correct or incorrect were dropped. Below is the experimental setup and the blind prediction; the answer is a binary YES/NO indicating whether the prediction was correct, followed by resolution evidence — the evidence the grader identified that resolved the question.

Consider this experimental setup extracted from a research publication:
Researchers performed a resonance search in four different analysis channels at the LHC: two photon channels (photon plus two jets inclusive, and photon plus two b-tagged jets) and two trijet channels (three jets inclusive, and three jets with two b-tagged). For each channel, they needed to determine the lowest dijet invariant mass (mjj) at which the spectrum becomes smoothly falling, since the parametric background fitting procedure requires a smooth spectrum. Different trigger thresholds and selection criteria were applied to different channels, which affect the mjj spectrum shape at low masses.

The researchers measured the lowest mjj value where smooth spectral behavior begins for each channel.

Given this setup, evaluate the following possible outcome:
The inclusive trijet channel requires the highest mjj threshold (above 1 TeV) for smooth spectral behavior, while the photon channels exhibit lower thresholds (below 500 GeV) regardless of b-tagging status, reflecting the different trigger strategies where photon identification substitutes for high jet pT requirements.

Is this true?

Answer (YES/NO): NO